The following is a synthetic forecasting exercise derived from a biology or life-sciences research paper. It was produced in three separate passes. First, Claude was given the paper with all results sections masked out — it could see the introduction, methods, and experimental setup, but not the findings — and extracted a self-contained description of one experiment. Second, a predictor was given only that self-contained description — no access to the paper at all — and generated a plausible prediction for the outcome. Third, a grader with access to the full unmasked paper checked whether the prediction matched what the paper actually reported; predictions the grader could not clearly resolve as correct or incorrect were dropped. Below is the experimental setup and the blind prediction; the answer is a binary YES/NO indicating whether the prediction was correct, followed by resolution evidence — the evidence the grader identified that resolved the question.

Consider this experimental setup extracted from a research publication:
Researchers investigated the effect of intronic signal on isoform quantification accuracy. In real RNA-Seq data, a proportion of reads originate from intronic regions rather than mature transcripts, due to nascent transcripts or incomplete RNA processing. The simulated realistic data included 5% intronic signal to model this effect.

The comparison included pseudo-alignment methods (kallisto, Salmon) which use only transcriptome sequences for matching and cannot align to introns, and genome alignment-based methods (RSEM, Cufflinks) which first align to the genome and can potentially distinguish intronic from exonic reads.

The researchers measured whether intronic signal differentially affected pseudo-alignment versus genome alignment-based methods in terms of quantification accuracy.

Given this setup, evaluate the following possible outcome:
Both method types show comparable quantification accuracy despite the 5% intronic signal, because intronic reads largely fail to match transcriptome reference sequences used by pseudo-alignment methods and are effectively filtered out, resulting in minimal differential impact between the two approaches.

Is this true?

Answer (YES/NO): NO